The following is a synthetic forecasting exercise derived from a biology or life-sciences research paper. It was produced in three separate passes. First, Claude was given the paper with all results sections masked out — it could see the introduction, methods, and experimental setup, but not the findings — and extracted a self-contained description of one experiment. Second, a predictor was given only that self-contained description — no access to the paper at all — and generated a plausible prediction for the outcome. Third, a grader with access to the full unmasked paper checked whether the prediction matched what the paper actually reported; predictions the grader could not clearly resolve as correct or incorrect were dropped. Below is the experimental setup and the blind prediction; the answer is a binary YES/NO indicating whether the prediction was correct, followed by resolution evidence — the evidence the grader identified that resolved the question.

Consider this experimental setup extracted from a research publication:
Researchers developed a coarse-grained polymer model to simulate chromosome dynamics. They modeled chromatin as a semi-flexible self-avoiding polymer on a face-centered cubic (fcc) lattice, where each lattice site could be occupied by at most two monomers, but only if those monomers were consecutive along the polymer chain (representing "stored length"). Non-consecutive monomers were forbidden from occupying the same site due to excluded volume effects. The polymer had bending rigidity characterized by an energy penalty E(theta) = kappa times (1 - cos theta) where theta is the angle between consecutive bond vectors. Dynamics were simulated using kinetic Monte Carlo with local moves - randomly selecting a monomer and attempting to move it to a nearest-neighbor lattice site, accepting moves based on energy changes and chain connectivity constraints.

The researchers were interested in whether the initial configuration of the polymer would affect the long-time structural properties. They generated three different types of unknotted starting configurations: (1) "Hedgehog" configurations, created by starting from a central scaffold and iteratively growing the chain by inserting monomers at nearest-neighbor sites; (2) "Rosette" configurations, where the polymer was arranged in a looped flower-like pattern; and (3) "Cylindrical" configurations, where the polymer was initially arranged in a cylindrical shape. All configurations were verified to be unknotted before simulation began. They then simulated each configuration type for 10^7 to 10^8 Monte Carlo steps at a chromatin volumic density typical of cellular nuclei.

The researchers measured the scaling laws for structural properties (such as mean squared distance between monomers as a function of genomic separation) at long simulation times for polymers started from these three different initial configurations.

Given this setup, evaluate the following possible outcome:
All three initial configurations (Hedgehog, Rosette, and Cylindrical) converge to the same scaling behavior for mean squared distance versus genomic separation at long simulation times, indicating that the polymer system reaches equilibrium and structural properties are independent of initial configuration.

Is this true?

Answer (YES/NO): YES